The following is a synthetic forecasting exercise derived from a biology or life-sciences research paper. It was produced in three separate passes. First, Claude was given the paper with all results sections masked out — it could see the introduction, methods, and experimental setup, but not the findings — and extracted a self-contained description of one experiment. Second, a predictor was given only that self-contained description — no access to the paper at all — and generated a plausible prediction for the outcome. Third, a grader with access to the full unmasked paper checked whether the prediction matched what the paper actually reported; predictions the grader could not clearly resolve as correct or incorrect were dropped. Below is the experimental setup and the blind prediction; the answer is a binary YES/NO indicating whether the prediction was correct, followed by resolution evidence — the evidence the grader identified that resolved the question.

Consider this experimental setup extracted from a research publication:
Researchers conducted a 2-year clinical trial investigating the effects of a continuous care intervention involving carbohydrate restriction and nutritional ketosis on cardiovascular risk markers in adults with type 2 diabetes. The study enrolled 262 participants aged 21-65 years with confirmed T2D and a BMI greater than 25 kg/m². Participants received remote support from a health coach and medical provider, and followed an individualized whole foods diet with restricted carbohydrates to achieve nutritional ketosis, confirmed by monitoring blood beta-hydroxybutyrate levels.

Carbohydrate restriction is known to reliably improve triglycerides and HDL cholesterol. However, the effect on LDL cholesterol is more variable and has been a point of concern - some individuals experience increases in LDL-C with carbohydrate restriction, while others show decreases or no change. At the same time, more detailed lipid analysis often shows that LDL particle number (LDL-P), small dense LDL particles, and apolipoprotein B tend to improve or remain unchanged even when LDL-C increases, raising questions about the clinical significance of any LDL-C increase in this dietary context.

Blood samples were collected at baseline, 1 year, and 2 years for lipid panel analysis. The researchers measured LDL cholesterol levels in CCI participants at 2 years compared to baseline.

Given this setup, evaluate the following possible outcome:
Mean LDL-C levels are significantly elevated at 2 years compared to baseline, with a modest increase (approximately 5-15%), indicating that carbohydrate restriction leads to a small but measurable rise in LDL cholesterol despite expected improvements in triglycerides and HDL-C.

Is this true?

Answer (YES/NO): YES